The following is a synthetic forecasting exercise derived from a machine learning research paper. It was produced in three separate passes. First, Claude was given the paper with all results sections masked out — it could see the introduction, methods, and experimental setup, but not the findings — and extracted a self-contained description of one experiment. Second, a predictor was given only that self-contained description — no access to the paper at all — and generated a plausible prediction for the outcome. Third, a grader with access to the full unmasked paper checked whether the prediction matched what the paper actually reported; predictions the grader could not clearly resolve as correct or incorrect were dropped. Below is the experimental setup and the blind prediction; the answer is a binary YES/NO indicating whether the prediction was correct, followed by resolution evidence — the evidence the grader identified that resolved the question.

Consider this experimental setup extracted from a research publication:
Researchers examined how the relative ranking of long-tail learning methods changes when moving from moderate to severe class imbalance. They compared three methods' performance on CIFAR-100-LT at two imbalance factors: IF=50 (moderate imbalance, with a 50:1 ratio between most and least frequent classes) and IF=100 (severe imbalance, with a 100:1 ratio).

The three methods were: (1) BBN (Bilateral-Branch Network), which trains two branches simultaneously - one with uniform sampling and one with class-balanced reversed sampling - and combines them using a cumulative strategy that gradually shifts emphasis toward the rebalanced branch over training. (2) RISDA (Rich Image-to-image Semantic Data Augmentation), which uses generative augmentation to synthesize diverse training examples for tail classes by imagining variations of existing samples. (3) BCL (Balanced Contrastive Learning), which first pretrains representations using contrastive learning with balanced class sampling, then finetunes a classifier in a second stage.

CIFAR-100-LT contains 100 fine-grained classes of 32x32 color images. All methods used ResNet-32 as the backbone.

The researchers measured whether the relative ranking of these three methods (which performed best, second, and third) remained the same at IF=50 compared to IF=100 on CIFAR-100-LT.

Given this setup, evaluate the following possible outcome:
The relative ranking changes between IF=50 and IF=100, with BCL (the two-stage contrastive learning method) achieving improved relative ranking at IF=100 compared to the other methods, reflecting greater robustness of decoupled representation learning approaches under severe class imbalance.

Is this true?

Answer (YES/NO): NO